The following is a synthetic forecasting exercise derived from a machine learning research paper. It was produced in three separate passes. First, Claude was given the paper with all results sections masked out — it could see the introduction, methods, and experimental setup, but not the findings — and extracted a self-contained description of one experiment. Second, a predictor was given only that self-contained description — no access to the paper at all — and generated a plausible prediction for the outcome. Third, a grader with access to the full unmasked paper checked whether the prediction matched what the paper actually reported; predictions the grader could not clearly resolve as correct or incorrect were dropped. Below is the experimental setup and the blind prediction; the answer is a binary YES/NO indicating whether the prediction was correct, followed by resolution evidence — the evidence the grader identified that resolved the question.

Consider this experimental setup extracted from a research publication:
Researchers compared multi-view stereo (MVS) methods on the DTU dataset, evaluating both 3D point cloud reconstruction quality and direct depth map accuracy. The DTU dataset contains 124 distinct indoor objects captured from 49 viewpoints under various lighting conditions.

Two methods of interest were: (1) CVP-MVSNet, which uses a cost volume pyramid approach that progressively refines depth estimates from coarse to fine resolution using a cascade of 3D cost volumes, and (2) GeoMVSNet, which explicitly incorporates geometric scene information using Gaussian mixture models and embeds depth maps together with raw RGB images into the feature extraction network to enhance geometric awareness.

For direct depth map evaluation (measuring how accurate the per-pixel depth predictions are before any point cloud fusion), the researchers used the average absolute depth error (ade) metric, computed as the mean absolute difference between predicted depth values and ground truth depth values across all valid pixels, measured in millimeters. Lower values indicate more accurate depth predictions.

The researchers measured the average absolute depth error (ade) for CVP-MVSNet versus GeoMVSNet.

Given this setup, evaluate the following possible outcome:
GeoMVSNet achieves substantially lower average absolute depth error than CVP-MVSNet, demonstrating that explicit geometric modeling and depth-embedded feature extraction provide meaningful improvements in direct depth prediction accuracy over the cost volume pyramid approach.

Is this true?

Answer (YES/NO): NO